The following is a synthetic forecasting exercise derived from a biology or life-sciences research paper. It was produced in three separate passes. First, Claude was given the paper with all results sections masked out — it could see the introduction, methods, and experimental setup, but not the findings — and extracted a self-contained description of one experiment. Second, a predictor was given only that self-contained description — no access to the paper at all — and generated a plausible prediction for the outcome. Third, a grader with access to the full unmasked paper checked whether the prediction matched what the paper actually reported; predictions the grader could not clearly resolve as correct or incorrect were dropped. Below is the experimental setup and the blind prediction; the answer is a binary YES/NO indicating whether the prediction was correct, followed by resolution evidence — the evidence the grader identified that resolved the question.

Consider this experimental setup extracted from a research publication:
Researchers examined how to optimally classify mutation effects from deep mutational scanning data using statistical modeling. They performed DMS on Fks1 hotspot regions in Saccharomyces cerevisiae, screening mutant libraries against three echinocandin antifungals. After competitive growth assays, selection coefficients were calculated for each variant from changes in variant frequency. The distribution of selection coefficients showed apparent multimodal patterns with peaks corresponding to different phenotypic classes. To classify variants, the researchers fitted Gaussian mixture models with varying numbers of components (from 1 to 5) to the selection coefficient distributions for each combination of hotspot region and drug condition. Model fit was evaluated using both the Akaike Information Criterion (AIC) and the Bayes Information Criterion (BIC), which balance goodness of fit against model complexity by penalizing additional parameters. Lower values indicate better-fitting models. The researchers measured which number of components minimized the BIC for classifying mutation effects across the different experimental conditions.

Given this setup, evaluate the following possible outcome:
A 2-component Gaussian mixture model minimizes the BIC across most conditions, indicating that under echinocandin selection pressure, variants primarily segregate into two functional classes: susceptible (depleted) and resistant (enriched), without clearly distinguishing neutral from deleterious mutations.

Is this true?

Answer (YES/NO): NO